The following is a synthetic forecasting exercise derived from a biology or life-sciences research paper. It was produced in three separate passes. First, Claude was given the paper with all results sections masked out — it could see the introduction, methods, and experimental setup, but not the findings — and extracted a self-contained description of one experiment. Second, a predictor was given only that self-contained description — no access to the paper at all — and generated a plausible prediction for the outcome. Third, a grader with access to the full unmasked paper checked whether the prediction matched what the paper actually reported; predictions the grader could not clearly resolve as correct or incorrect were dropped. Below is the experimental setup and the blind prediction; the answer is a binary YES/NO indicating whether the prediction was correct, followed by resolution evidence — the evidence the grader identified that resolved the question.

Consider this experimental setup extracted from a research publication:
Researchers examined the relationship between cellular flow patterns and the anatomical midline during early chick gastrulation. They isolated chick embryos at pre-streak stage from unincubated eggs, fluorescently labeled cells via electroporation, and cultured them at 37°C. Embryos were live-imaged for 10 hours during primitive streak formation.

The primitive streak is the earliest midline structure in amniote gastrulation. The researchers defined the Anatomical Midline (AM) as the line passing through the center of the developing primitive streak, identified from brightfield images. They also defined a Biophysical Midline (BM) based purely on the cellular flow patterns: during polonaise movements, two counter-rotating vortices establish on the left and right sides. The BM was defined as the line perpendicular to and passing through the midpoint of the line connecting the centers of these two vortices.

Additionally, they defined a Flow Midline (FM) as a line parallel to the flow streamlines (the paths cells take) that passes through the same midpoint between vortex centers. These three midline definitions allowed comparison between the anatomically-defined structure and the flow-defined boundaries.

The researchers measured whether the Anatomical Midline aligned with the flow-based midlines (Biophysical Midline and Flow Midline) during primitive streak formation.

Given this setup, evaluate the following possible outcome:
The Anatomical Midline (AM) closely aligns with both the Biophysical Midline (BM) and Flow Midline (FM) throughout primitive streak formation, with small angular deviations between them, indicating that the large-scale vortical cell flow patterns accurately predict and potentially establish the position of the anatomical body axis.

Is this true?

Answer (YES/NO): NO